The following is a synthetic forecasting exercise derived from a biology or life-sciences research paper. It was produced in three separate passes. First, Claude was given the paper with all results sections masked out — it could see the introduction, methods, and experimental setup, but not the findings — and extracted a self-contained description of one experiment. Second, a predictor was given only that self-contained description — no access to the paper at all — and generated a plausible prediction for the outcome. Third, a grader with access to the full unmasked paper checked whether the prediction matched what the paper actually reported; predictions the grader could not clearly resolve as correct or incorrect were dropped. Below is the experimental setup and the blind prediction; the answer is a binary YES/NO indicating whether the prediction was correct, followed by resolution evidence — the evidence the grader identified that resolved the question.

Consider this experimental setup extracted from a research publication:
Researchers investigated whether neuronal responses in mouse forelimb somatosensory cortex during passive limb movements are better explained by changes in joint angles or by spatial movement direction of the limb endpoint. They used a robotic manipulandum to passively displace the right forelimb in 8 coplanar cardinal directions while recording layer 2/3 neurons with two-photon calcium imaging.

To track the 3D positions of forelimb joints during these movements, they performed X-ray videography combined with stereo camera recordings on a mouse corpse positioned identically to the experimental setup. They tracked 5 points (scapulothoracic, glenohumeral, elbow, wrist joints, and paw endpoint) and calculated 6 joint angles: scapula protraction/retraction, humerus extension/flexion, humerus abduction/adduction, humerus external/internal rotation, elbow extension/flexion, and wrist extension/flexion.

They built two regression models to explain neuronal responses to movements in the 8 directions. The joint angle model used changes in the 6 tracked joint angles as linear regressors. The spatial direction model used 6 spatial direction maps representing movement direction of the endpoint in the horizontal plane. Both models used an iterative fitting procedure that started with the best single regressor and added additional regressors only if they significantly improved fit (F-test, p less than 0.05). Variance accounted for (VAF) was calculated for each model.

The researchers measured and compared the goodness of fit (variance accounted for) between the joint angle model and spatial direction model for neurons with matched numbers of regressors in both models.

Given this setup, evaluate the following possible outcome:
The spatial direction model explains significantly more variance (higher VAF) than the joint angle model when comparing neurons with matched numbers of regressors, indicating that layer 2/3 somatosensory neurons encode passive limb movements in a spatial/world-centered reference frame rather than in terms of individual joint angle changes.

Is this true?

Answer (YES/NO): YES